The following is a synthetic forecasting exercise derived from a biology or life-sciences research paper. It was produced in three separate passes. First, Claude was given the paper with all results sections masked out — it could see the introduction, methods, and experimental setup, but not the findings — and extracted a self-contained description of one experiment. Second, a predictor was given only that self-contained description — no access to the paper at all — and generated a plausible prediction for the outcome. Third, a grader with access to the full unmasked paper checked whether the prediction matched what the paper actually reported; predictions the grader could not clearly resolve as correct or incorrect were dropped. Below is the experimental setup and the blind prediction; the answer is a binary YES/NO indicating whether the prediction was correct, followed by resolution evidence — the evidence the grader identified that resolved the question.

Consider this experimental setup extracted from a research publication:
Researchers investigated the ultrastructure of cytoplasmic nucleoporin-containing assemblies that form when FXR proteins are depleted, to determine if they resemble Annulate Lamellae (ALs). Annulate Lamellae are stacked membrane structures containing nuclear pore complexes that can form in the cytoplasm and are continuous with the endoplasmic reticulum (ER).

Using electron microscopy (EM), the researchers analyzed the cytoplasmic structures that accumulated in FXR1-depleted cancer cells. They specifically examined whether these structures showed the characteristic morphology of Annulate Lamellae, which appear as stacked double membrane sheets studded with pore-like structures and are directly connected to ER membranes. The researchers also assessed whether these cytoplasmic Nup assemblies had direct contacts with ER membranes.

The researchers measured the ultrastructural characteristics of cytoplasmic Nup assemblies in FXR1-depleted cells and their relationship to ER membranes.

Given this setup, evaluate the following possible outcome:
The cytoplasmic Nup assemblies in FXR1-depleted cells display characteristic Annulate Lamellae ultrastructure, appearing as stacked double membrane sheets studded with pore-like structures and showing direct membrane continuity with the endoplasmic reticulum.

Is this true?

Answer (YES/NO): NO